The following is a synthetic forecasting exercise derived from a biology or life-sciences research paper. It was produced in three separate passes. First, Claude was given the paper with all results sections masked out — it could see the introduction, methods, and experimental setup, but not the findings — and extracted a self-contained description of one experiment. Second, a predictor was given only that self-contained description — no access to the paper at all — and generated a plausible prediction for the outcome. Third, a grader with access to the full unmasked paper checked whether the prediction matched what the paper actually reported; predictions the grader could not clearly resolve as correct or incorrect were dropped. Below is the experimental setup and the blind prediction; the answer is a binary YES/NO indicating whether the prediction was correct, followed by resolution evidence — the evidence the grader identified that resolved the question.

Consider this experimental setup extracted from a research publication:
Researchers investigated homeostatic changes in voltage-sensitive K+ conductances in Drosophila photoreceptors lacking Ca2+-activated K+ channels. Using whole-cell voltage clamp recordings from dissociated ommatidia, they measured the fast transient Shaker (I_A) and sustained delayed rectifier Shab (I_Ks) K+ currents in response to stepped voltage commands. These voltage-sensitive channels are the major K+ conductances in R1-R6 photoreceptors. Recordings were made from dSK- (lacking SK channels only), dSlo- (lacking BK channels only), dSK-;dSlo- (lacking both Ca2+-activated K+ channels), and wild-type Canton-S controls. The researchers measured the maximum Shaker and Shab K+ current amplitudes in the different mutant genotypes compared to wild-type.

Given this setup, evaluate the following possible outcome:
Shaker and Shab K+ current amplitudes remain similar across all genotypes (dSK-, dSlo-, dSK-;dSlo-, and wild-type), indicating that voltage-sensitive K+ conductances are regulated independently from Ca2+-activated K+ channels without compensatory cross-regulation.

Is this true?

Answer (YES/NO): NO